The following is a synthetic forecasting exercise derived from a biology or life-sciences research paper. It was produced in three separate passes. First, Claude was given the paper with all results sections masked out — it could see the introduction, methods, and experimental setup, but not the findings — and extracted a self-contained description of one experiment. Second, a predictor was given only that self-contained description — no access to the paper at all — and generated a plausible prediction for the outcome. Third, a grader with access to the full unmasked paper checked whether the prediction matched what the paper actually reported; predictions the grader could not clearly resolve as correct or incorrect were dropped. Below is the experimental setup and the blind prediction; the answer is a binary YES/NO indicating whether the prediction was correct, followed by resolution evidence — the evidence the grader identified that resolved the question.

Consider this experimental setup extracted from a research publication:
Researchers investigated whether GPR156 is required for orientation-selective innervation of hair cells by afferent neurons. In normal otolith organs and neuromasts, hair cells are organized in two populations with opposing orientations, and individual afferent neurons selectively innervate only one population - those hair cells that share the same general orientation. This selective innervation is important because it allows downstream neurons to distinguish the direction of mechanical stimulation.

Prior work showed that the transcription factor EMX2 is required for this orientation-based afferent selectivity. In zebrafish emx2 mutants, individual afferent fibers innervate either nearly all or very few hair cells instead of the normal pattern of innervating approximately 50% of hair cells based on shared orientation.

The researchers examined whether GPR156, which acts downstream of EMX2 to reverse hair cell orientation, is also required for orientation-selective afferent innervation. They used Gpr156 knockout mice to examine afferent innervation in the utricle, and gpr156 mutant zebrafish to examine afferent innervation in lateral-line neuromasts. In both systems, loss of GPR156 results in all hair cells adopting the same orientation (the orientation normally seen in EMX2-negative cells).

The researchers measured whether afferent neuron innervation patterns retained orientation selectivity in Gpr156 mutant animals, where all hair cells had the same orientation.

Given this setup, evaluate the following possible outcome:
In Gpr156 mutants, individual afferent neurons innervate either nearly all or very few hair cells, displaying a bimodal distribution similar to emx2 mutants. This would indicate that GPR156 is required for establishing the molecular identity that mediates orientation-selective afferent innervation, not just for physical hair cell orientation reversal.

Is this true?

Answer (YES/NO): NO